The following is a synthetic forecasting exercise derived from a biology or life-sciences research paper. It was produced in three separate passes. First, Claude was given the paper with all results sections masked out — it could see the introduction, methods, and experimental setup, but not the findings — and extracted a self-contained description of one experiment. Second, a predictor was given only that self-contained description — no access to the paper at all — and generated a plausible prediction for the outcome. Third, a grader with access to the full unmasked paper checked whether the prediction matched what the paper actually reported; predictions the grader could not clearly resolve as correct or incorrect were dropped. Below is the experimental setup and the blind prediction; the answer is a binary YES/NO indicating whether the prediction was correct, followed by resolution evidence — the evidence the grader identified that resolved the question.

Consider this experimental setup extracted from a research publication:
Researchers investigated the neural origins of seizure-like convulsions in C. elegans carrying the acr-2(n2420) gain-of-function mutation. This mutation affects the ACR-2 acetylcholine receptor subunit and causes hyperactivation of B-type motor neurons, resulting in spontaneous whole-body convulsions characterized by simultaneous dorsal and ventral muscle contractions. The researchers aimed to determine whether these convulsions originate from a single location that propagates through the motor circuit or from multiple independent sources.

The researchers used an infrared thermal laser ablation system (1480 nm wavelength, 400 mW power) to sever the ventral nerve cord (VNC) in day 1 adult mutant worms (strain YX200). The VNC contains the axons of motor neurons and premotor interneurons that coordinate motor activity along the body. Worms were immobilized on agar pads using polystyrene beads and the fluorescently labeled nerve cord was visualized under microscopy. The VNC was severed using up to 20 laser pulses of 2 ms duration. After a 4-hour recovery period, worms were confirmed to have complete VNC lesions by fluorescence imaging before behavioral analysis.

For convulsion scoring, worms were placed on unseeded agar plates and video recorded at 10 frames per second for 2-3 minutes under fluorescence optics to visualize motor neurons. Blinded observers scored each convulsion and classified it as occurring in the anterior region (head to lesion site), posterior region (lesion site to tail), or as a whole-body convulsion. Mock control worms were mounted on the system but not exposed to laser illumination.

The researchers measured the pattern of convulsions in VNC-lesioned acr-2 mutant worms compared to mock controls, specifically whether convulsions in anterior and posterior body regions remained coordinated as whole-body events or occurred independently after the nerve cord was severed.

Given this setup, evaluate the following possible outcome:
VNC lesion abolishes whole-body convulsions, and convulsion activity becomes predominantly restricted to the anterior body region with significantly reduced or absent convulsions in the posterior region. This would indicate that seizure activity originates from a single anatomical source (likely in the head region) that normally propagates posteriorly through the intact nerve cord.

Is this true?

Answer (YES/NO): NO